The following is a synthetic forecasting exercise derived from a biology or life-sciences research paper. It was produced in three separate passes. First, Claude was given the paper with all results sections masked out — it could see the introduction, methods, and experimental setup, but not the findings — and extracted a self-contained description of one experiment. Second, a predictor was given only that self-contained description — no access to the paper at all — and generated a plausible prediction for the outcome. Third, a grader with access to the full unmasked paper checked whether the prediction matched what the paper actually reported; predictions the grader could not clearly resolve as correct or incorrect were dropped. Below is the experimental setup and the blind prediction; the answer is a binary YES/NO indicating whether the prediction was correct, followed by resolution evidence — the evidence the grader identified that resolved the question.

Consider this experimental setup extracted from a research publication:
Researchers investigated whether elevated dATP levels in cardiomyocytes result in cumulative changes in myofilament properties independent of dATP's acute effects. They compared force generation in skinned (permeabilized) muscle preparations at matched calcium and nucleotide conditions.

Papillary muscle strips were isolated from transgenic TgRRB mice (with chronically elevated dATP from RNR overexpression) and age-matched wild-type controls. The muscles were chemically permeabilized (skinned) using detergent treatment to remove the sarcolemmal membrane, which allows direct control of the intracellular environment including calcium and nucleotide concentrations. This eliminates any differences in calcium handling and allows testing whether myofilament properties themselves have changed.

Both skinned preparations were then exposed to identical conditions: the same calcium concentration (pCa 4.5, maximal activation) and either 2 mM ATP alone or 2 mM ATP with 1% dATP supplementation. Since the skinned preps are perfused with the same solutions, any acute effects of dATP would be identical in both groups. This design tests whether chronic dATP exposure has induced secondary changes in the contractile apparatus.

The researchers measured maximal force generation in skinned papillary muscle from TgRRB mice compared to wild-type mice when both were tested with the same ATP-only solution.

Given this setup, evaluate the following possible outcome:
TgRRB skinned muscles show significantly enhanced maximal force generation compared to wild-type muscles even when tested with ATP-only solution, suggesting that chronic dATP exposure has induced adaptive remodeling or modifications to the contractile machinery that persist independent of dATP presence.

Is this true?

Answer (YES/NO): YES